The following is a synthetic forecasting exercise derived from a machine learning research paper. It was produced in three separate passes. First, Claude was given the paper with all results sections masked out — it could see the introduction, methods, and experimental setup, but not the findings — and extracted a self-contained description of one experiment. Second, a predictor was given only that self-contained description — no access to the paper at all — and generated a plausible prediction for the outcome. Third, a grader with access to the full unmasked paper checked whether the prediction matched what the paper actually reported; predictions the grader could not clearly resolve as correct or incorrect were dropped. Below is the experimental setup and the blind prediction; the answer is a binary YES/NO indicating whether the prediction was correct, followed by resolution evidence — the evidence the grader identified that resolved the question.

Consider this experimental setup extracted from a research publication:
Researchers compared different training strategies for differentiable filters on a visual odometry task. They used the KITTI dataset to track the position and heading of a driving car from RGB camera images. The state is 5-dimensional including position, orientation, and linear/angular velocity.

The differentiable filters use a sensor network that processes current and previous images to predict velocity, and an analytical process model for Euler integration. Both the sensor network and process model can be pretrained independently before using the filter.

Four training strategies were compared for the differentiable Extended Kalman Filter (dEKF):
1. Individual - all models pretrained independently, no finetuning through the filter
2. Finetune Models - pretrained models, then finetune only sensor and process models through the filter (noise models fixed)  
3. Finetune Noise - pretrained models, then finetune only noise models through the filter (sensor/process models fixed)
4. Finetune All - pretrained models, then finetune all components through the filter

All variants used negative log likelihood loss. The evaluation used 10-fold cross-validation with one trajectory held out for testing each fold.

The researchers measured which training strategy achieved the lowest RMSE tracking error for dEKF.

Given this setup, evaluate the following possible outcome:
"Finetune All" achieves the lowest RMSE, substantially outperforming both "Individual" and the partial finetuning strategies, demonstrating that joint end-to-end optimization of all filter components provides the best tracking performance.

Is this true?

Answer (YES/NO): NO